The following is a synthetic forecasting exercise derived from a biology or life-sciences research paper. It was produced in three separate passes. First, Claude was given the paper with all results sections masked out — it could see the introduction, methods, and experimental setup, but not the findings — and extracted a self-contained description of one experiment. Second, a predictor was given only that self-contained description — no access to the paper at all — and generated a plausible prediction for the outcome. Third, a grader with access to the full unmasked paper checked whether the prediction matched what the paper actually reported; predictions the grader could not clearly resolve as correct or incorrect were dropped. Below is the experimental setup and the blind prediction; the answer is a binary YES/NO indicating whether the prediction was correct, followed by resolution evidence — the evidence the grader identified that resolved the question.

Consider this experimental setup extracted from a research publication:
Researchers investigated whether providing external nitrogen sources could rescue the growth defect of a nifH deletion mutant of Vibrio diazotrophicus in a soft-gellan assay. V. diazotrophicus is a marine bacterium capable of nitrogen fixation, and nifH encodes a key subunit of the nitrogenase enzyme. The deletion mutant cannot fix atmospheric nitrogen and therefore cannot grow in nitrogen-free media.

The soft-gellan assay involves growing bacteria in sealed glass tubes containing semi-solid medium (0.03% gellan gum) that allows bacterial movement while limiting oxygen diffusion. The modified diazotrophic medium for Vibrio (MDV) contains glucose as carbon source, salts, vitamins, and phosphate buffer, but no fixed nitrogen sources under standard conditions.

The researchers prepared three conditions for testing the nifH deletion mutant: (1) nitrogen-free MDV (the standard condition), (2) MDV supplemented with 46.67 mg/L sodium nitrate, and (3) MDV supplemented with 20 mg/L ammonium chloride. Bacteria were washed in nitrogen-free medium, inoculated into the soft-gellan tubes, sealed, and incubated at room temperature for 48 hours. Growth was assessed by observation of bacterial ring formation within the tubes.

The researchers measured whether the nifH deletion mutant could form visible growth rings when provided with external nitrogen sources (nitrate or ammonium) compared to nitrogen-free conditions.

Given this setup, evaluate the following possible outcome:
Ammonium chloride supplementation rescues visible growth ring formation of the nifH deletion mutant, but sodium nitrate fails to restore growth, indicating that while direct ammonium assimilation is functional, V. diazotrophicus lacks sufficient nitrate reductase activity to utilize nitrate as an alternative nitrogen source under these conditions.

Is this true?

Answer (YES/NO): NO